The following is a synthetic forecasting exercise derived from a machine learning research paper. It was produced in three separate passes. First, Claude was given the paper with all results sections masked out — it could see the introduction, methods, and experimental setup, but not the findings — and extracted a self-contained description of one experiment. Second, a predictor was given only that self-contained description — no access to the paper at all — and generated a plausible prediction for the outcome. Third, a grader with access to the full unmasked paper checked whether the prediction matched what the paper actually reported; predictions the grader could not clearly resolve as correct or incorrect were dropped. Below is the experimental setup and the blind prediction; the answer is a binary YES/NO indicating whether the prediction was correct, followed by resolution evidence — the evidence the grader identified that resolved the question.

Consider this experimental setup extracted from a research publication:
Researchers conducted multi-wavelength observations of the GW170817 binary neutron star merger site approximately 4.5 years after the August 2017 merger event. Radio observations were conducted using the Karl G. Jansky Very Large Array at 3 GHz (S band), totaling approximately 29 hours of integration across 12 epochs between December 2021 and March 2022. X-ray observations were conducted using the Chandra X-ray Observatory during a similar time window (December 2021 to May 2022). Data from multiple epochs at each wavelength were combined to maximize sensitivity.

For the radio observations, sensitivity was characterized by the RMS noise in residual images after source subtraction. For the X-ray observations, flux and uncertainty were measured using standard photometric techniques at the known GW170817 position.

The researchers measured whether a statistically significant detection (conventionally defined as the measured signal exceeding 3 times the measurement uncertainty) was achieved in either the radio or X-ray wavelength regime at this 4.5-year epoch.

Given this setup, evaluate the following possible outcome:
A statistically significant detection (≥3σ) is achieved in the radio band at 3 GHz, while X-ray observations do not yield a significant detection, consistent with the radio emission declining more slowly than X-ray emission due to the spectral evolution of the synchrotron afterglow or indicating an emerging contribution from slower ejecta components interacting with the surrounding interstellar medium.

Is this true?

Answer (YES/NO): NO